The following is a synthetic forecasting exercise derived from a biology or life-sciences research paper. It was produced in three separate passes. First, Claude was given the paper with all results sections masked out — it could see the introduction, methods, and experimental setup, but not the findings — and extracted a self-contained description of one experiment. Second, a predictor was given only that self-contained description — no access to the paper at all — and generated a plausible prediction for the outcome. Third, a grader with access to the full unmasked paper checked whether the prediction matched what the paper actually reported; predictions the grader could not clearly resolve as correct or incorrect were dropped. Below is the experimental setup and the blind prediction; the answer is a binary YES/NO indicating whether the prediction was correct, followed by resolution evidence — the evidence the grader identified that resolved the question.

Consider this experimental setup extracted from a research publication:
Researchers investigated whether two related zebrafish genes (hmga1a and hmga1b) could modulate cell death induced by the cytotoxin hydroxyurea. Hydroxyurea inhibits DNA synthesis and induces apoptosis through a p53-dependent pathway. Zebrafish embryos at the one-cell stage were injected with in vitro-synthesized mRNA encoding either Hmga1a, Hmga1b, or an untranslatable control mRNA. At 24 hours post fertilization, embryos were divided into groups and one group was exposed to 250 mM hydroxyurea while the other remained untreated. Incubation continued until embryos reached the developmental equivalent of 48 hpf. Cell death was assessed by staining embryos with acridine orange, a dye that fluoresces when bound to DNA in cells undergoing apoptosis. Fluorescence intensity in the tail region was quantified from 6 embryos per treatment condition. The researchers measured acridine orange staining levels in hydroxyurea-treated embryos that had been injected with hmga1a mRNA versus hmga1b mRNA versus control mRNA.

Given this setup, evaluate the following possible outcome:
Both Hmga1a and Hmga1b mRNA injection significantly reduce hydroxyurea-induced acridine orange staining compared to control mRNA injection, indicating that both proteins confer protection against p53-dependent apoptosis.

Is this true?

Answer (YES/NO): YES